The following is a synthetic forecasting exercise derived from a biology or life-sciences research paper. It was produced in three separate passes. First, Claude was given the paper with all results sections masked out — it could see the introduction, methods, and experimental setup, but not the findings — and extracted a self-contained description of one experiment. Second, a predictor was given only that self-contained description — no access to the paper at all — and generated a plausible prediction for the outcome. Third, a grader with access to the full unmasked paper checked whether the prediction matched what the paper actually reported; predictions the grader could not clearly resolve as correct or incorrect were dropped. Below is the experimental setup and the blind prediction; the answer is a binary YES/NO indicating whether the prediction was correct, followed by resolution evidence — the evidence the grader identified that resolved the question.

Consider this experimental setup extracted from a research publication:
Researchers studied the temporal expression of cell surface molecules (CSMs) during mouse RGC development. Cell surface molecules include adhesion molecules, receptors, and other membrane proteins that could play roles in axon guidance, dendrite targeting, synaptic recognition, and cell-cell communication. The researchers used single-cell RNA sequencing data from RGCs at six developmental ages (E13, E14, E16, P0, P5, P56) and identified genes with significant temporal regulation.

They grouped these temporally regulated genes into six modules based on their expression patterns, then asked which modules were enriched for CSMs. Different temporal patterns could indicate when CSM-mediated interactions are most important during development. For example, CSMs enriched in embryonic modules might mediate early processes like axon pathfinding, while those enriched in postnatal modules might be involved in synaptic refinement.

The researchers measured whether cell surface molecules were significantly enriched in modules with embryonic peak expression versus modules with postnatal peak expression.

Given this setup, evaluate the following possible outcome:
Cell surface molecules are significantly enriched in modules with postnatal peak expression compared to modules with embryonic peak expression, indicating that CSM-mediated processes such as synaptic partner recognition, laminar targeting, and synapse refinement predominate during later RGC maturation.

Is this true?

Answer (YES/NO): YES